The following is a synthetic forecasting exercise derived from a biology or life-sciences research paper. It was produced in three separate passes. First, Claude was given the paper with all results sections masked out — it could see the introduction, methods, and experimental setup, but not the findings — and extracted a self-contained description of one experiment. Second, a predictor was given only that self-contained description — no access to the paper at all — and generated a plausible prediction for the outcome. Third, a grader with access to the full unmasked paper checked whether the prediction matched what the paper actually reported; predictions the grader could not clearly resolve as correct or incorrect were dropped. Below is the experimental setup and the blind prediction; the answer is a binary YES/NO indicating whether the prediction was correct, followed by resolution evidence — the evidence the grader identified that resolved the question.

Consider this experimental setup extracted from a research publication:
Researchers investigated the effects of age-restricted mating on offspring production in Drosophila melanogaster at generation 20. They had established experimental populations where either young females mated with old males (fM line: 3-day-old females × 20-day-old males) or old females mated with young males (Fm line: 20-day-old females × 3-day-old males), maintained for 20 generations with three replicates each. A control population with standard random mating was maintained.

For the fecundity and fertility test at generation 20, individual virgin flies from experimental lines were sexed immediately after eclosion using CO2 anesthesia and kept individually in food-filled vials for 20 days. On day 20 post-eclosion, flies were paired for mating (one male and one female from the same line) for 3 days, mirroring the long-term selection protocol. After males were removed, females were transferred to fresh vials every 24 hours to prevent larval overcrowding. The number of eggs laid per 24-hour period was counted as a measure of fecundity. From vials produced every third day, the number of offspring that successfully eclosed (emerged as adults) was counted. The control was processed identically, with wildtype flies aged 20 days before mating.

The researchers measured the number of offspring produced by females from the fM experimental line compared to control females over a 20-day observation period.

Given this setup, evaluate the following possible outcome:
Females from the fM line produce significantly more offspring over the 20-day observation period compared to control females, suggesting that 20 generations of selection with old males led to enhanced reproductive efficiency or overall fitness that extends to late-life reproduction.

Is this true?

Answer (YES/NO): NO